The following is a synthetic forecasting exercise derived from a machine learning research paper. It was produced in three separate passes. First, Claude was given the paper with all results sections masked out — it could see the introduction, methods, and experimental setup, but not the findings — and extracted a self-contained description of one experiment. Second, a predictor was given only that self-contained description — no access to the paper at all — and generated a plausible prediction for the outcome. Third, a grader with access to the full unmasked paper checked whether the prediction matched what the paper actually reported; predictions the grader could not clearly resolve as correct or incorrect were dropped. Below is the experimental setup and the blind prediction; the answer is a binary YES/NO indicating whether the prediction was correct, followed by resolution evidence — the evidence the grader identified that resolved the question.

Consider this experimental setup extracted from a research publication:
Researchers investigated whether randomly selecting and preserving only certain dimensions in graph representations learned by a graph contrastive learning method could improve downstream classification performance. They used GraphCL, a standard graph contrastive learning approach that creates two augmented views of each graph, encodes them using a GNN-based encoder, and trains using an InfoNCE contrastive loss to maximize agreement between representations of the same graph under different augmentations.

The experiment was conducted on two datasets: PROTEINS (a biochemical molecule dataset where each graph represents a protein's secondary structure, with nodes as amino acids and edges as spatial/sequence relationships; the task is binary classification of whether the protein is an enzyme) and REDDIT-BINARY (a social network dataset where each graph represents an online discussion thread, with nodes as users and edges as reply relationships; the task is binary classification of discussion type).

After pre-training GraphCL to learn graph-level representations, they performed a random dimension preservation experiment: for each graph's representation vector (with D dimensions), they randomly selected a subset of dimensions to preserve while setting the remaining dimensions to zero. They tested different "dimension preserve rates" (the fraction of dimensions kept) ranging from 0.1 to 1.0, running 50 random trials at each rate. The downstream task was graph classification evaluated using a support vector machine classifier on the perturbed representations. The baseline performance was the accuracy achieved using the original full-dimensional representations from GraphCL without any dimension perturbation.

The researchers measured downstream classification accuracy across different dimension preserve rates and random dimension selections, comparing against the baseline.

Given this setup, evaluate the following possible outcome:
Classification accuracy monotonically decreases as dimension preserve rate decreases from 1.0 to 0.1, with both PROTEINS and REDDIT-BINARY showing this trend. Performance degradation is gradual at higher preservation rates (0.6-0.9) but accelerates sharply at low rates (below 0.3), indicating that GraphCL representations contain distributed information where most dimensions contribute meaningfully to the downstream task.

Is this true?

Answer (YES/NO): NO